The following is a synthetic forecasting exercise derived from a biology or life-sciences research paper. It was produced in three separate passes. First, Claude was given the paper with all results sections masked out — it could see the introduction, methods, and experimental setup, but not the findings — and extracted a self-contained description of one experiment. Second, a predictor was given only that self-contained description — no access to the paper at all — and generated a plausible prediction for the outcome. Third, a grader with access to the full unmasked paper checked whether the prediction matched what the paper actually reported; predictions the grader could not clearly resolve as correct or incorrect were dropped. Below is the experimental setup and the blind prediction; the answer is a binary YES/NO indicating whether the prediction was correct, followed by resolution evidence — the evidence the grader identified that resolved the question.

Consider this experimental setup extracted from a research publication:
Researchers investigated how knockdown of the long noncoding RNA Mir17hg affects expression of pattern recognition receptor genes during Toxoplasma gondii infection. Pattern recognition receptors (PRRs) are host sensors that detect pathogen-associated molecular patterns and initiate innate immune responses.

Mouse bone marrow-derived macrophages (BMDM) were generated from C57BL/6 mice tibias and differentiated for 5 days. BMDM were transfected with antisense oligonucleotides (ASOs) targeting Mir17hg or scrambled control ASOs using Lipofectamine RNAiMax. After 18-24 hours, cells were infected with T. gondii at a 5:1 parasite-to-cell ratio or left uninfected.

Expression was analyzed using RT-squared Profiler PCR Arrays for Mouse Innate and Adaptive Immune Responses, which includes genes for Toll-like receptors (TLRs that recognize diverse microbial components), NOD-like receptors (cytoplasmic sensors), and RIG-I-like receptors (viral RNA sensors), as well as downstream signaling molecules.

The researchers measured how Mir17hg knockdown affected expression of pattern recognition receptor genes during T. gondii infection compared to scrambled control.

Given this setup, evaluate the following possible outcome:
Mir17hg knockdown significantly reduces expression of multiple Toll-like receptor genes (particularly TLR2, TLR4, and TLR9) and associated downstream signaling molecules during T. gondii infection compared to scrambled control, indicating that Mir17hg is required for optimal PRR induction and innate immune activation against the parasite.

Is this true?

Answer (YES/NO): NO